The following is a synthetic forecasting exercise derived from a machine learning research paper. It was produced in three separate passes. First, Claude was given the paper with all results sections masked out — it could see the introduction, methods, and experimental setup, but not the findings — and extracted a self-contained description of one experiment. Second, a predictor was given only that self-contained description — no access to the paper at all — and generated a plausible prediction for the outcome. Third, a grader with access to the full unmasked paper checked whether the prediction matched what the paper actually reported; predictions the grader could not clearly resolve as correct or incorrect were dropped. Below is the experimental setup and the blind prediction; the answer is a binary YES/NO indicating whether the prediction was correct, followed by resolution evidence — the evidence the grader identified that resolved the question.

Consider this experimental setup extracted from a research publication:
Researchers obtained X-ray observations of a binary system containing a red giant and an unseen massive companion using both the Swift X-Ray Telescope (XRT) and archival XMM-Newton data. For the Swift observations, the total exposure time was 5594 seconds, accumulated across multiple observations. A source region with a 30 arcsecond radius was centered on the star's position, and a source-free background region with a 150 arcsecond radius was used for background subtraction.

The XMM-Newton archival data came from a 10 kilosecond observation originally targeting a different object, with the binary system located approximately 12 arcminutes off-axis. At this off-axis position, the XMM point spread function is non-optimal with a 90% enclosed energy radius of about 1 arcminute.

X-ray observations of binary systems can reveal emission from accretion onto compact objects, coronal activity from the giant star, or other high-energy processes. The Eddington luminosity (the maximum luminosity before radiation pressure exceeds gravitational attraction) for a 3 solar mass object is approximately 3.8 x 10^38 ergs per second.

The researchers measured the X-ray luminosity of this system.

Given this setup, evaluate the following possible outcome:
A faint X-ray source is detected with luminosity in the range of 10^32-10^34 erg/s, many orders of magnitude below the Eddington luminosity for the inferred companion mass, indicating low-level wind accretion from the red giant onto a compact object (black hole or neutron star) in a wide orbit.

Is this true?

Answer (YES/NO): NO